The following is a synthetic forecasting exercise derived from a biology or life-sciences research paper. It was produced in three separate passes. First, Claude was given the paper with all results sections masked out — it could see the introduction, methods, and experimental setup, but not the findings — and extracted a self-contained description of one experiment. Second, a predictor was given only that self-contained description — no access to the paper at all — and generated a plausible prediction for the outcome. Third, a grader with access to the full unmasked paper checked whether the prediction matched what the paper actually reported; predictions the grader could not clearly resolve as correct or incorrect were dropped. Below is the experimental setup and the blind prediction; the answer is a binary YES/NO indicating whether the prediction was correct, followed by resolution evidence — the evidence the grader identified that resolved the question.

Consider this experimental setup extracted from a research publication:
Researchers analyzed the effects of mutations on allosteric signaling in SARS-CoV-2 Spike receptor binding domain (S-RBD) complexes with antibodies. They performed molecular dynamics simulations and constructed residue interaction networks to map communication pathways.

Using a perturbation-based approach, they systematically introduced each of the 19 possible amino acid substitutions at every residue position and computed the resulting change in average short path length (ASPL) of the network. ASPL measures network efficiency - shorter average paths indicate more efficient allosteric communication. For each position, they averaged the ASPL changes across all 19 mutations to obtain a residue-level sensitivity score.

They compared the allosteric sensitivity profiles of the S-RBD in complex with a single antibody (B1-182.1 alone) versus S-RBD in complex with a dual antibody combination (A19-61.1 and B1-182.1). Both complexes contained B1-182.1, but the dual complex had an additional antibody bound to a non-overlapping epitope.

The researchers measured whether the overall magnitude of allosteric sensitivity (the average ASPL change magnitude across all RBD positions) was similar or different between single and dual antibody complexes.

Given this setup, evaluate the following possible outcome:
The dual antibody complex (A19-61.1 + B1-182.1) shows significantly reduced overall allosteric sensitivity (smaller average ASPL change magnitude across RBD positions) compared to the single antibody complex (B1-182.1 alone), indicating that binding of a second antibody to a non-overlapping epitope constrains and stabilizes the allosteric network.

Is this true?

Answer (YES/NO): NO